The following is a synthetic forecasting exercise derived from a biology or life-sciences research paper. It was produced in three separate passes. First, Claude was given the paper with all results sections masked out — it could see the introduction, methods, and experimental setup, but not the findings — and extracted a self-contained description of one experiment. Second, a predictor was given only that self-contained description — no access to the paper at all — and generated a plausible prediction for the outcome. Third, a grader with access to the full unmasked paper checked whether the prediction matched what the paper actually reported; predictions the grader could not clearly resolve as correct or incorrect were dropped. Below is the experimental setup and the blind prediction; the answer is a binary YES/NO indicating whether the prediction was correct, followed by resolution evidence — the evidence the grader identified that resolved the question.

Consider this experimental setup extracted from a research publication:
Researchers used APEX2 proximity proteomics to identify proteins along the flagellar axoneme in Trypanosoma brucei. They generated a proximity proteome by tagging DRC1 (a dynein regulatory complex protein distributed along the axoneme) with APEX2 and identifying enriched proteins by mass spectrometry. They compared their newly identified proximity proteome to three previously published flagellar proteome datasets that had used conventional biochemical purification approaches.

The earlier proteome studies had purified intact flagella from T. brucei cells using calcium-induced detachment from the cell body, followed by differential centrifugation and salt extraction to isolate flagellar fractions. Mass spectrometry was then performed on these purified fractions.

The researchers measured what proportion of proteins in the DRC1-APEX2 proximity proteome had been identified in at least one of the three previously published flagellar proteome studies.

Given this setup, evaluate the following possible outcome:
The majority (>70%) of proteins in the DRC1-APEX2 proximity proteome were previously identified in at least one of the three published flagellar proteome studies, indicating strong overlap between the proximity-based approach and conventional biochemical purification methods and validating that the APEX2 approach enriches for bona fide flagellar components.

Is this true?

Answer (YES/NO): NO